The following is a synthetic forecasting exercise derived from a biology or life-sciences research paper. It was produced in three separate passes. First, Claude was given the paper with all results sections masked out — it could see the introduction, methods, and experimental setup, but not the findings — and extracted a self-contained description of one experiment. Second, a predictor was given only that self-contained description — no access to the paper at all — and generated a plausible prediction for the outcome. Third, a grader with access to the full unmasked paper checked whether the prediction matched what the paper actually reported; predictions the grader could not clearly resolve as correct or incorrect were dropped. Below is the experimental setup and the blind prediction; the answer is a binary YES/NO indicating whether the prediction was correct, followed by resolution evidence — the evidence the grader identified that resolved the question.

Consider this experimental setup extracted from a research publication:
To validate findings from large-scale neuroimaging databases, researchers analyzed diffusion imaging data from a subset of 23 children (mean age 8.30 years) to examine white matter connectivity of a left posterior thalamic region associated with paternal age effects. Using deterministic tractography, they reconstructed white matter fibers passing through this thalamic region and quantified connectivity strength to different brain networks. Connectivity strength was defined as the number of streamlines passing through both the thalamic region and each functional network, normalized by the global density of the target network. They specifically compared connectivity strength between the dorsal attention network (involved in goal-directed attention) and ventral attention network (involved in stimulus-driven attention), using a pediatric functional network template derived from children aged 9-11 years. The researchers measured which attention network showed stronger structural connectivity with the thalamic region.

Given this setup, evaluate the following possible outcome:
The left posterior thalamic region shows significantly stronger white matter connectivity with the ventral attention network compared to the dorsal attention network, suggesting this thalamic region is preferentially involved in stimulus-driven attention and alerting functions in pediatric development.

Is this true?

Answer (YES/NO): NO